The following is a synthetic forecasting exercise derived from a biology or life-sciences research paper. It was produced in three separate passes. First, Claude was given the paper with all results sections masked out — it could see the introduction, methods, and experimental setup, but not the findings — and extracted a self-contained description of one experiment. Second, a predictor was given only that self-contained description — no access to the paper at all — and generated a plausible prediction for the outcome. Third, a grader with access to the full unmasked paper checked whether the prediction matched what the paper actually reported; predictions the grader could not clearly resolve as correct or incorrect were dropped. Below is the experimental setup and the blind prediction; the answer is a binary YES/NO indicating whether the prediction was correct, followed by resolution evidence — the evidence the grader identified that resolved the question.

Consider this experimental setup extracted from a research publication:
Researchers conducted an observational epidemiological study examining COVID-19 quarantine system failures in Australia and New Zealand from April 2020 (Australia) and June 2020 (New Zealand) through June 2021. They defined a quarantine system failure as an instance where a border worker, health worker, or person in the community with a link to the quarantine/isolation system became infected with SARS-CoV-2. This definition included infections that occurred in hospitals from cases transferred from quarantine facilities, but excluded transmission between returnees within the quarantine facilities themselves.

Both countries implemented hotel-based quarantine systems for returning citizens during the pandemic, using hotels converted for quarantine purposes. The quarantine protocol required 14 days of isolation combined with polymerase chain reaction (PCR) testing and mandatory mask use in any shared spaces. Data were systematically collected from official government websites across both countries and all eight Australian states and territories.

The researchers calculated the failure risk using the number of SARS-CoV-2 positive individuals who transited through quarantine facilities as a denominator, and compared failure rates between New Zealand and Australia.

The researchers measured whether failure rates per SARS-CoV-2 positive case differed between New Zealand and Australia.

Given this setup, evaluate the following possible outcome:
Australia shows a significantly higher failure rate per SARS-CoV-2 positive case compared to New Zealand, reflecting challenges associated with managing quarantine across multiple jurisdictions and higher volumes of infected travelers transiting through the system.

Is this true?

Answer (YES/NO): NO